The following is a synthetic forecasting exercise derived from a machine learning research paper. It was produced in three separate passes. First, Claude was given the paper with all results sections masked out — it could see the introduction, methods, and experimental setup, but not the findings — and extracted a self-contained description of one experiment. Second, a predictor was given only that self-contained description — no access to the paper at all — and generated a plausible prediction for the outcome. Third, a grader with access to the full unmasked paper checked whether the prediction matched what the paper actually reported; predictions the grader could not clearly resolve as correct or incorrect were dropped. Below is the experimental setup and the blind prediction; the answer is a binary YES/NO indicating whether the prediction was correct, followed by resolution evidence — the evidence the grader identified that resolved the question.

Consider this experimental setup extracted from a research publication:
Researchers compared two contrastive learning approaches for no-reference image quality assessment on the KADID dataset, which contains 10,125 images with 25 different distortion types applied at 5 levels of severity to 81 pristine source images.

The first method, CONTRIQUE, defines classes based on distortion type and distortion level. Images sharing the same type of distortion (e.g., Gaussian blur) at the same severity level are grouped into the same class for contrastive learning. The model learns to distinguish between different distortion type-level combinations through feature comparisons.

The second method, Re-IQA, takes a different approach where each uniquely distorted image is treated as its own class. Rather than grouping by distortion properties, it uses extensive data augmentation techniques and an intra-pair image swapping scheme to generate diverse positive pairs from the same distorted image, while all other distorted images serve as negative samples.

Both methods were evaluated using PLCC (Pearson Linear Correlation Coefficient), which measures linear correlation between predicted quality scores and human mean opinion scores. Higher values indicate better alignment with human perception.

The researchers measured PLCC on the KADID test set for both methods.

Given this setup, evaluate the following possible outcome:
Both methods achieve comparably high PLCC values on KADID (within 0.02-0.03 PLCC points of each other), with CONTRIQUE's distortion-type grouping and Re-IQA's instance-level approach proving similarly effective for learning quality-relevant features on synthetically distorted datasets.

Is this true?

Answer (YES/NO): NO